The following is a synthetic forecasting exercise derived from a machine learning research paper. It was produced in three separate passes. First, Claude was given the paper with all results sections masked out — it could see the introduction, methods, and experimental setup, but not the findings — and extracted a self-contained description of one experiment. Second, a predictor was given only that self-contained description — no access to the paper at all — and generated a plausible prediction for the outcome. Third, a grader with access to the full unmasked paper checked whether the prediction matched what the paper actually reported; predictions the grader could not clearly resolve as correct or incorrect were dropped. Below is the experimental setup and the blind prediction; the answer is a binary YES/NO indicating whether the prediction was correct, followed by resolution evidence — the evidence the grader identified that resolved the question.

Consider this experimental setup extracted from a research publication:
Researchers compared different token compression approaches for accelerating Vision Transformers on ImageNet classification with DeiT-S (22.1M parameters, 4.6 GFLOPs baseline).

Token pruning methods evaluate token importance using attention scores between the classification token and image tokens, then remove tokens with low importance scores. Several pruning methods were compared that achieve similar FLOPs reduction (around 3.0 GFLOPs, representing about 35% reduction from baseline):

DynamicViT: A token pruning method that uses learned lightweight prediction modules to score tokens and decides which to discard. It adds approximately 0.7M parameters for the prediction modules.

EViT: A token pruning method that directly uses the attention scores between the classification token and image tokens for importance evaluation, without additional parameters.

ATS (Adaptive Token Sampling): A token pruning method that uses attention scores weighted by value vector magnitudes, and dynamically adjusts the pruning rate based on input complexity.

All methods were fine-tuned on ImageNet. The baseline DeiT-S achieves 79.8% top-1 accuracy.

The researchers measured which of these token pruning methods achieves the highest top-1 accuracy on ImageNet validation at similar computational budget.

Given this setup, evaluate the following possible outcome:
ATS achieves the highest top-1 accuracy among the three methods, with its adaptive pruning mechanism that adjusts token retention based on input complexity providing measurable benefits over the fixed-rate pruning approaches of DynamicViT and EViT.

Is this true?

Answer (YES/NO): YES